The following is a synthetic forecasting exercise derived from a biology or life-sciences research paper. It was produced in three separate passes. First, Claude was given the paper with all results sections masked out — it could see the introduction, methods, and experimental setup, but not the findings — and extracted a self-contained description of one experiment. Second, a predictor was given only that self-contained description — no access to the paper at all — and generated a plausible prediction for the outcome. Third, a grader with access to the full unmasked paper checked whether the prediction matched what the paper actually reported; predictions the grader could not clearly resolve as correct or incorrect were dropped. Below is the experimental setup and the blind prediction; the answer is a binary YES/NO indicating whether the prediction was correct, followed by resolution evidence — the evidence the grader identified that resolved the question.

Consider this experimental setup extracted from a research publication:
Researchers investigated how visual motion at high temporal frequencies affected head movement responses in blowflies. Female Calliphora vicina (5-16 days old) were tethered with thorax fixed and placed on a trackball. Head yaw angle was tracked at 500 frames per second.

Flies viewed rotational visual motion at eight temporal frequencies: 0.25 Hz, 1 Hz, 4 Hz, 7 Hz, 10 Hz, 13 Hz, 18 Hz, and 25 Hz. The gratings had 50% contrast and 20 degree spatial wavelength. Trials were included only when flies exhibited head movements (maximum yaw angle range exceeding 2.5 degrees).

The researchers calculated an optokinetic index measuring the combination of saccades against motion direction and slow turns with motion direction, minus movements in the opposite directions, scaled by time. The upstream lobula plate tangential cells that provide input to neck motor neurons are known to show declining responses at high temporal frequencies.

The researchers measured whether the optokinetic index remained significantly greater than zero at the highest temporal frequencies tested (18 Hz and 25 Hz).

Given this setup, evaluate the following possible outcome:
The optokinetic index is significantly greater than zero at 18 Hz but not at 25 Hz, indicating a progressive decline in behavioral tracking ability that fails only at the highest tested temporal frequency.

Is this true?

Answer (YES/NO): NO